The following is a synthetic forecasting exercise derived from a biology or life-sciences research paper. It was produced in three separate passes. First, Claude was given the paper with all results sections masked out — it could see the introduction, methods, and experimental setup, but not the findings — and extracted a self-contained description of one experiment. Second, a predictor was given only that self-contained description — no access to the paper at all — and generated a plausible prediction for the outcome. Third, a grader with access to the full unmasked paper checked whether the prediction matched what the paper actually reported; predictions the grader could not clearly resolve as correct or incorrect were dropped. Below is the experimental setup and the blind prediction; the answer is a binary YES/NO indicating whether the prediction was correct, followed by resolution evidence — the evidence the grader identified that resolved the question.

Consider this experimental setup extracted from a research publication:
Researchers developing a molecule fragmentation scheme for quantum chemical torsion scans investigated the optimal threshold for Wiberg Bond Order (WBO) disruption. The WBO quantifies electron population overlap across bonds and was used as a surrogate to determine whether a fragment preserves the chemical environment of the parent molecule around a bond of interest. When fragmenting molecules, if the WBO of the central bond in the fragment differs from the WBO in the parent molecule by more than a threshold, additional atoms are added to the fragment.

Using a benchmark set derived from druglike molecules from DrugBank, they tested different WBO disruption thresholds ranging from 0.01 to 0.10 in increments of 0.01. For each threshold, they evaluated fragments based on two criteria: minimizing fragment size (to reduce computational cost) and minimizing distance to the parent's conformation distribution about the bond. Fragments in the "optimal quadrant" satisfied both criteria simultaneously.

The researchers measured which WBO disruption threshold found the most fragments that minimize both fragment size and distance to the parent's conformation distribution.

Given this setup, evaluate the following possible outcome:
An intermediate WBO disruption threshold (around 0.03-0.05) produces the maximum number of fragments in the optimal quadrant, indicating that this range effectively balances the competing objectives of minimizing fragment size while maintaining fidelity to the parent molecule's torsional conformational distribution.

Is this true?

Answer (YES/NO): YES